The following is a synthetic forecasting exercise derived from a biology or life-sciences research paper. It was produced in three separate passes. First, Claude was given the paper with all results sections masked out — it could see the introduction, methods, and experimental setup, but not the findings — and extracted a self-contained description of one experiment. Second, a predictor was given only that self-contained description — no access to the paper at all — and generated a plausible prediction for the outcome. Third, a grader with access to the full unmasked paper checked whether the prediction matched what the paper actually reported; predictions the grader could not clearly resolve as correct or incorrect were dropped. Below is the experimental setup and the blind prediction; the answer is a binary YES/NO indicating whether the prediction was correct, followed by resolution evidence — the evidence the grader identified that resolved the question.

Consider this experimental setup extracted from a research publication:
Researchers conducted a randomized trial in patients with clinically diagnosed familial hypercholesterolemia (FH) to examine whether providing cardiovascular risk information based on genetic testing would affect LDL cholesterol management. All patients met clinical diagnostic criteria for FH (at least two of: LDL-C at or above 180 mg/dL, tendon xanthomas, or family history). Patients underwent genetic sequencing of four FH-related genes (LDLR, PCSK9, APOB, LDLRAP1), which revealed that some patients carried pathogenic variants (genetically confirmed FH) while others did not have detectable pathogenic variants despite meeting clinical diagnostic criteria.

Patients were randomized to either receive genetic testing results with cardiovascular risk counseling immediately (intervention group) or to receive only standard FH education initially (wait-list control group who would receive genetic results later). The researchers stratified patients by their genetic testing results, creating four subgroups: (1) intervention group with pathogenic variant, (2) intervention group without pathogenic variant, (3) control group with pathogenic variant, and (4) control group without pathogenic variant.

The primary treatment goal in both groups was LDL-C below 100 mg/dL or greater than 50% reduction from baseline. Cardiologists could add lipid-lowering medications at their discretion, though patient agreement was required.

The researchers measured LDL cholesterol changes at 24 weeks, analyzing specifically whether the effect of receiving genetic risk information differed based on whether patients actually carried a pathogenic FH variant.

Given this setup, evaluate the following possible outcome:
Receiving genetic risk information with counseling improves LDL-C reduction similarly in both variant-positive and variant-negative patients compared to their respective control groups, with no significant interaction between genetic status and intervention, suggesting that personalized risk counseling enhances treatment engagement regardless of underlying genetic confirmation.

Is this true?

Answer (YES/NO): NO